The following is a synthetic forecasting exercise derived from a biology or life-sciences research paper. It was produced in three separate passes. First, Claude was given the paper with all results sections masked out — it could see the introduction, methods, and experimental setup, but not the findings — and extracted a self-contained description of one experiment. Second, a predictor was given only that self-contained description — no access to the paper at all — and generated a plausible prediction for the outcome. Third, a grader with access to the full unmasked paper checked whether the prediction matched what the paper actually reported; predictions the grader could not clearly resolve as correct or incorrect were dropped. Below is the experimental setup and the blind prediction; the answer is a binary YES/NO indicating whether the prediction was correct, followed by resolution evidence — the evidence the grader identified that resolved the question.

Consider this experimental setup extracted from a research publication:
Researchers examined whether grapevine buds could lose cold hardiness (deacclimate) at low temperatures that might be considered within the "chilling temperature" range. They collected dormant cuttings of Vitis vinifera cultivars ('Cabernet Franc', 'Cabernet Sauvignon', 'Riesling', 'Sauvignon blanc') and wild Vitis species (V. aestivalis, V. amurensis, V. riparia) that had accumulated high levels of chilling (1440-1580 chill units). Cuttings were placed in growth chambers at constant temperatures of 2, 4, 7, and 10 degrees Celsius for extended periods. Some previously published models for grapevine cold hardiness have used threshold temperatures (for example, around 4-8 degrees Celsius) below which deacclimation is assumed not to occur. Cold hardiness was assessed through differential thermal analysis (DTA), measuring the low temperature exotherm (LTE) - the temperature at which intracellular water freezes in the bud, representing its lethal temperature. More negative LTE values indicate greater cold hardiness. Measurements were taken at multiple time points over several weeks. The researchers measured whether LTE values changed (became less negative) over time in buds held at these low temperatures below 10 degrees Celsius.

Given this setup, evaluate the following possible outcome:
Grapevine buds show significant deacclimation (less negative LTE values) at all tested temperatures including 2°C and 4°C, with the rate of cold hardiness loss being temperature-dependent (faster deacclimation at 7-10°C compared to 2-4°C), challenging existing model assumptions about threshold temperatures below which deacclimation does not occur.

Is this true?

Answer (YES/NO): YES